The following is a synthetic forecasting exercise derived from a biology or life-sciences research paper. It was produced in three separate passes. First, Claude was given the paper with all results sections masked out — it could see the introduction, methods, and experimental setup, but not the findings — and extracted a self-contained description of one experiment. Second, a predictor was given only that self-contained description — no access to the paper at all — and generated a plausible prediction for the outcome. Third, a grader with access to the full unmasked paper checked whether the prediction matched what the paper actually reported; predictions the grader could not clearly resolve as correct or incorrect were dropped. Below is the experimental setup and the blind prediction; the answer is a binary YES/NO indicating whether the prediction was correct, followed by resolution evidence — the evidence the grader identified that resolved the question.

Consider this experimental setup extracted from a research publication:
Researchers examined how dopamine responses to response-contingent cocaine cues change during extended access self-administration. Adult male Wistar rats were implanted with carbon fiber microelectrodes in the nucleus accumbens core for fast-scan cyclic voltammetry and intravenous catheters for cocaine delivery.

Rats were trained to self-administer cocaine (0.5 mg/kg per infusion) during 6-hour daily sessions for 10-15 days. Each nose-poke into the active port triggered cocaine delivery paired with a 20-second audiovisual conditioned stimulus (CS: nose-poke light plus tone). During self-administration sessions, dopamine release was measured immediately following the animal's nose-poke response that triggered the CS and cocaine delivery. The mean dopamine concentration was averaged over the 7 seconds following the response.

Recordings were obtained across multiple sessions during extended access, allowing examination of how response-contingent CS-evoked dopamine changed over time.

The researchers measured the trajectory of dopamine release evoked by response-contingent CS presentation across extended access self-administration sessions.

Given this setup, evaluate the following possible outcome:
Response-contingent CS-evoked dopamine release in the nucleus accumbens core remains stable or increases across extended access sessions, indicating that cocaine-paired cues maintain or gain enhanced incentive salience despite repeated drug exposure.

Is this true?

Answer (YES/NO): NO